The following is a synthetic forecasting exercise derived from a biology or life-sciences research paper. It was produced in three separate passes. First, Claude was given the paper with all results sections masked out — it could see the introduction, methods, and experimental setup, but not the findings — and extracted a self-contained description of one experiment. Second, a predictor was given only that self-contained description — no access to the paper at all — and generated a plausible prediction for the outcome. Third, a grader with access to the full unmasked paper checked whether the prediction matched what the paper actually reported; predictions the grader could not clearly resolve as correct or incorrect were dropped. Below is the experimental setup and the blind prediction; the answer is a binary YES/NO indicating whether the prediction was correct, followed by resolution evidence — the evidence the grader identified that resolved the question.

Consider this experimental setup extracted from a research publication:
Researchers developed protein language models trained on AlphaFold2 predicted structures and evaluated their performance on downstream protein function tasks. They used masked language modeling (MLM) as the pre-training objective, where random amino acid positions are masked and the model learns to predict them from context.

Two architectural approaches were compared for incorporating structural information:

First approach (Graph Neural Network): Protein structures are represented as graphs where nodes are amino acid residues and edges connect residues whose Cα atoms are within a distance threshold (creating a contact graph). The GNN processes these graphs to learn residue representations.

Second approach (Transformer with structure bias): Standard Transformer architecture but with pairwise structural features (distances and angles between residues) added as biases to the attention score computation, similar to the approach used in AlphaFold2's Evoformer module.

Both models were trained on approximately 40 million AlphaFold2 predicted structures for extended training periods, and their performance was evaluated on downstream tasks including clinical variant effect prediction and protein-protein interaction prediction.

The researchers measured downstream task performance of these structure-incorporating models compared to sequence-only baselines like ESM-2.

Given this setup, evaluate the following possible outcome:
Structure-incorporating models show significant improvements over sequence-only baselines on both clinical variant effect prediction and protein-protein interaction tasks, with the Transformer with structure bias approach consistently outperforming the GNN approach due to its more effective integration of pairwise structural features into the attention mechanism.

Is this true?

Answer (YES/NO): NO